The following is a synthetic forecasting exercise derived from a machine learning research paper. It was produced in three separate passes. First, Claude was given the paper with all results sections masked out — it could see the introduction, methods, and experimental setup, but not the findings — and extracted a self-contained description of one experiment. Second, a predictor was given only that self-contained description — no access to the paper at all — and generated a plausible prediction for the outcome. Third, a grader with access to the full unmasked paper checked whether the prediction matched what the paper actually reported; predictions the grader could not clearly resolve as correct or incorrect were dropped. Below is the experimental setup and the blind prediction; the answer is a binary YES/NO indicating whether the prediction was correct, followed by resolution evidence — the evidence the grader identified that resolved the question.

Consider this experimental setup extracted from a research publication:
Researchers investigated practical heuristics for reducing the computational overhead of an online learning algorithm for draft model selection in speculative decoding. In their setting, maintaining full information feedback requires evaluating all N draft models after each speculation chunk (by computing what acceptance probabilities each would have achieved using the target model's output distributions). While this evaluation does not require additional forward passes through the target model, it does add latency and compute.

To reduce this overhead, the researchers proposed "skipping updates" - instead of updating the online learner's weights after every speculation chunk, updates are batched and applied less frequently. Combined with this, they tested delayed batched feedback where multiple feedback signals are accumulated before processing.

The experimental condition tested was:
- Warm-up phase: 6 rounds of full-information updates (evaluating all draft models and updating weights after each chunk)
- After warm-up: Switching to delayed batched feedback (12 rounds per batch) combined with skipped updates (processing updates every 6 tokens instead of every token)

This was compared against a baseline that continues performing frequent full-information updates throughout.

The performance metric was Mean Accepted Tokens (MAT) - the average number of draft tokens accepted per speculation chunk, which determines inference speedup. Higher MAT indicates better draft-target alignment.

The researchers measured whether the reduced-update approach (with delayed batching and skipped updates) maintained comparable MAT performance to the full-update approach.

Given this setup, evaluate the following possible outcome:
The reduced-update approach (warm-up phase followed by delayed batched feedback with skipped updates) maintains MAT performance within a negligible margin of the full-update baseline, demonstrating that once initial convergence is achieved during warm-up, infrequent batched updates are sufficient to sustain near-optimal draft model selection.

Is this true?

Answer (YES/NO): YES